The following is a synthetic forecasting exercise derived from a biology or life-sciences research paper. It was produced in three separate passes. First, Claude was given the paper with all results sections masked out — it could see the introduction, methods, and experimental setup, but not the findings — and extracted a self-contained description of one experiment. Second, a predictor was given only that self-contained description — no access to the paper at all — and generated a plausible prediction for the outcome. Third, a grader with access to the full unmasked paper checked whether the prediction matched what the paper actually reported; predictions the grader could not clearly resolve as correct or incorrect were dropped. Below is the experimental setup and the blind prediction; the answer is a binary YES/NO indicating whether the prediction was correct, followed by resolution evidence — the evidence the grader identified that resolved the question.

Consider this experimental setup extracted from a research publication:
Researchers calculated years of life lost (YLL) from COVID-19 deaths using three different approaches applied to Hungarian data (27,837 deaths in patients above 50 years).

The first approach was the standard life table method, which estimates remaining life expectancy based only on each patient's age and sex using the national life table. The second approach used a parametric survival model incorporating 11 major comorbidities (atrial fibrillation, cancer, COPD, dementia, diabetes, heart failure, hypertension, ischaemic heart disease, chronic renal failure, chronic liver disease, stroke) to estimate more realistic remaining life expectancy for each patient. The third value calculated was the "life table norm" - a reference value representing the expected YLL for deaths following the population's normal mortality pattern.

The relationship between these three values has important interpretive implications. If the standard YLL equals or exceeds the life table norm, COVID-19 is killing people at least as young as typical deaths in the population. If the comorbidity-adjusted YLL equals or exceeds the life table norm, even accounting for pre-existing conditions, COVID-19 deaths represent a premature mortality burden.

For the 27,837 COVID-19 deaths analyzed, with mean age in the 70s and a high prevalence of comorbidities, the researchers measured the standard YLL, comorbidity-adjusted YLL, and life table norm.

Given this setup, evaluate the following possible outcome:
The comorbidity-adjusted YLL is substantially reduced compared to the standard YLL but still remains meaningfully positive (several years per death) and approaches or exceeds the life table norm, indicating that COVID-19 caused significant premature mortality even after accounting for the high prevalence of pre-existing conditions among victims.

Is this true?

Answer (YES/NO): NO